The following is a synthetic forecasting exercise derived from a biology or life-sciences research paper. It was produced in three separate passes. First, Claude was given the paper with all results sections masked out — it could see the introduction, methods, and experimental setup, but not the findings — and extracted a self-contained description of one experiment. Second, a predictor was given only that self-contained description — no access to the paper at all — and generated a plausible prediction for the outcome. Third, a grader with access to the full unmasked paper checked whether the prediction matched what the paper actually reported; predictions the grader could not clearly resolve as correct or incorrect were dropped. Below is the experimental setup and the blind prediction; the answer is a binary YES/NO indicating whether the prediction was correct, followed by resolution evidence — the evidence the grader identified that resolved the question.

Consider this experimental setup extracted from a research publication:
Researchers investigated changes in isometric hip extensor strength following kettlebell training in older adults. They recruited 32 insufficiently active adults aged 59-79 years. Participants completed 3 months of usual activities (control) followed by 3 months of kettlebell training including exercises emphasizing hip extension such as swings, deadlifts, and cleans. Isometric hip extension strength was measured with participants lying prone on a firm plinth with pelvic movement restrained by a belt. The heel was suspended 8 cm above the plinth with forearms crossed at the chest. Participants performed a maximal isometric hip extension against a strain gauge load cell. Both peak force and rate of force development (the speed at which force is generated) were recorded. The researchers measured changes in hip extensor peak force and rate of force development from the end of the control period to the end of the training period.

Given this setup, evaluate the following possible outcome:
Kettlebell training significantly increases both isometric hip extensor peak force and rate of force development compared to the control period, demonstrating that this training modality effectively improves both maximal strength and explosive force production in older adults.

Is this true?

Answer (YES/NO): NO